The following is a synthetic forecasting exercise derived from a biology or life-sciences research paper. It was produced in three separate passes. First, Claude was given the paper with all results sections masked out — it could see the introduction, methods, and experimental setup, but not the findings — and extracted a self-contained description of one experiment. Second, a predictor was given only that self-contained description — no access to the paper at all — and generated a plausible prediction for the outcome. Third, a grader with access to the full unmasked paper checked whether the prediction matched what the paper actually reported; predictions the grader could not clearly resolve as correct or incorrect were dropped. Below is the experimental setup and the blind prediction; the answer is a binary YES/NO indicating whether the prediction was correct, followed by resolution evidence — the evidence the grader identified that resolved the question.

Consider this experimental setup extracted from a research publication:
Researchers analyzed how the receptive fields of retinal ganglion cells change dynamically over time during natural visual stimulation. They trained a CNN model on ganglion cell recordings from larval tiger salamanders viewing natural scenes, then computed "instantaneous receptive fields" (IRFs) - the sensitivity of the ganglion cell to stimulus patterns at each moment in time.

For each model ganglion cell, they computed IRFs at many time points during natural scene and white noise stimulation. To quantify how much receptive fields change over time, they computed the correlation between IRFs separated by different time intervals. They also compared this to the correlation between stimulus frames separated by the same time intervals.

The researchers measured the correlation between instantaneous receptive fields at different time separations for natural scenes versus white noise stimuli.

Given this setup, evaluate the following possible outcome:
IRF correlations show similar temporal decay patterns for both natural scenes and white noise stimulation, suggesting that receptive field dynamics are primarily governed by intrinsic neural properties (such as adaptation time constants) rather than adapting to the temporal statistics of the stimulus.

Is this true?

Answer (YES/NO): NO